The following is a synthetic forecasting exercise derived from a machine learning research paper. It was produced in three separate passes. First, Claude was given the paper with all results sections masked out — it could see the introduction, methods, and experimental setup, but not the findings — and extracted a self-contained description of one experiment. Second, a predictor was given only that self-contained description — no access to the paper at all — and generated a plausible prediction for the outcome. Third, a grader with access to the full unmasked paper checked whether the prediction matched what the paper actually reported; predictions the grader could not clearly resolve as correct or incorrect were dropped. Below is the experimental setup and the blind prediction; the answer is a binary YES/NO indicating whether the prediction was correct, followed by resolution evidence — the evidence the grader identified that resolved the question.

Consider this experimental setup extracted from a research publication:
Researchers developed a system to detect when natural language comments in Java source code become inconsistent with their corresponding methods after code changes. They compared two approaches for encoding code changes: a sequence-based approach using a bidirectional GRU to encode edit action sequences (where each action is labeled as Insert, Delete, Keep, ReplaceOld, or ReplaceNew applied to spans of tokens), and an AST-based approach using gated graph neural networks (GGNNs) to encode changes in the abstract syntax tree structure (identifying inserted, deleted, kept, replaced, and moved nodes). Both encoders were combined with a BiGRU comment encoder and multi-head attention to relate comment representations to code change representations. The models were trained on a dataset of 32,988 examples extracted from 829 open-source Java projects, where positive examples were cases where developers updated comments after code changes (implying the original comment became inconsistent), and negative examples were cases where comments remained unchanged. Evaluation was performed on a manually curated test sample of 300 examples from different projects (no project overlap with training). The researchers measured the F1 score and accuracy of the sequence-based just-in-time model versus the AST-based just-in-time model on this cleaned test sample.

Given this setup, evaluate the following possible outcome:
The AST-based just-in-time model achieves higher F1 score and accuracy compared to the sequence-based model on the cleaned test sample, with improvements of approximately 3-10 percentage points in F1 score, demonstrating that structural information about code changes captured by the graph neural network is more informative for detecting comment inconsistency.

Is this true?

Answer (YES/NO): NO